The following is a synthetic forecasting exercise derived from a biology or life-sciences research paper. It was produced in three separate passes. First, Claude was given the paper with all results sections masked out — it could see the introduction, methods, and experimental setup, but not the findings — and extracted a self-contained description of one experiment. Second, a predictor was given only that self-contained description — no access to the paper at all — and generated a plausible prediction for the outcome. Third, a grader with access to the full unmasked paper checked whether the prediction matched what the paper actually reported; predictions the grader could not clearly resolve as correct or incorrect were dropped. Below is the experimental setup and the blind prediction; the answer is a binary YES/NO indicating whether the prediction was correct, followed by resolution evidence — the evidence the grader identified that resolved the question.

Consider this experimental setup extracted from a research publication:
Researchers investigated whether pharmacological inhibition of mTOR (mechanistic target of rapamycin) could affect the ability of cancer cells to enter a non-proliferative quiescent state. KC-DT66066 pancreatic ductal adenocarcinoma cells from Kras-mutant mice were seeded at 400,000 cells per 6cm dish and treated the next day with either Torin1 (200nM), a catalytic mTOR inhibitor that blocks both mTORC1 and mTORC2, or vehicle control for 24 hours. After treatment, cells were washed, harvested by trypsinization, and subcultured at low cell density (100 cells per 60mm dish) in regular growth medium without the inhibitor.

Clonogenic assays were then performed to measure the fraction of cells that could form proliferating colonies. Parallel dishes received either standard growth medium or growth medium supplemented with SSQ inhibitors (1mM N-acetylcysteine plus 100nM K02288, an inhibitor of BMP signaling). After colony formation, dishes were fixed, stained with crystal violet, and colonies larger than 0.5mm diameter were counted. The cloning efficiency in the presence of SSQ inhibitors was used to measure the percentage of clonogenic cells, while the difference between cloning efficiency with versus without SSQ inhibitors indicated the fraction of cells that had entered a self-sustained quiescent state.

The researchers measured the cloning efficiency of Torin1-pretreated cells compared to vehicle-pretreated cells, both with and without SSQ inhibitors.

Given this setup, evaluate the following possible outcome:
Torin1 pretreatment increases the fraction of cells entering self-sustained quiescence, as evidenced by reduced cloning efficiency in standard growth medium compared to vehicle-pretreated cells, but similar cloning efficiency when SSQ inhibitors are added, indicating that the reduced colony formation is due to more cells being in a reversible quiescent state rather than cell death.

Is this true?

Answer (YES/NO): YES